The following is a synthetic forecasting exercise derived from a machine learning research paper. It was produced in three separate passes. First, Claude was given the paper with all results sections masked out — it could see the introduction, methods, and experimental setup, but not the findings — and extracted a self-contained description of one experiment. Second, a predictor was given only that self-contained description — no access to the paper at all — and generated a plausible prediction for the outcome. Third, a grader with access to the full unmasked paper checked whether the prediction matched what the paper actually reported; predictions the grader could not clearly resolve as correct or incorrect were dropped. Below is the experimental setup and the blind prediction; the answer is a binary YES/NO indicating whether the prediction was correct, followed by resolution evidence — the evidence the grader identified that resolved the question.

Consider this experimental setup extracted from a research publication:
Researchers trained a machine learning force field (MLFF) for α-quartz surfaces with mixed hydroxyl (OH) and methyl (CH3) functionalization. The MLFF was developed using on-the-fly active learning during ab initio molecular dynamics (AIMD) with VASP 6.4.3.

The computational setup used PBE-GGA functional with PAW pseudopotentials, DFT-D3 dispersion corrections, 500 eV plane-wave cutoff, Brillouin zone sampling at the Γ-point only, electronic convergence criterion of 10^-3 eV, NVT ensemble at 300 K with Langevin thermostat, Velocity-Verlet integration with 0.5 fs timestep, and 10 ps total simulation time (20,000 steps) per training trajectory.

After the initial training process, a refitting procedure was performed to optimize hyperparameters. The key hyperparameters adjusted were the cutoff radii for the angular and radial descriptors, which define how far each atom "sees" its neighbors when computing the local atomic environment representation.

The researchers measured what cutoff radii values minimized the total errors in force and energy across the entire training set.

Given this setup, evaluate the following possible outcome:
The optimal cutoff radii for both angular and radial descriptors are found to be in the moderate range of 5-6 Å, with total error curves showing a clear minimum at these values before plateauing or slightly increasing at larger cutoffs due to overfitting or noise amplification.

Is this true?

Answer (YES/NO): NO